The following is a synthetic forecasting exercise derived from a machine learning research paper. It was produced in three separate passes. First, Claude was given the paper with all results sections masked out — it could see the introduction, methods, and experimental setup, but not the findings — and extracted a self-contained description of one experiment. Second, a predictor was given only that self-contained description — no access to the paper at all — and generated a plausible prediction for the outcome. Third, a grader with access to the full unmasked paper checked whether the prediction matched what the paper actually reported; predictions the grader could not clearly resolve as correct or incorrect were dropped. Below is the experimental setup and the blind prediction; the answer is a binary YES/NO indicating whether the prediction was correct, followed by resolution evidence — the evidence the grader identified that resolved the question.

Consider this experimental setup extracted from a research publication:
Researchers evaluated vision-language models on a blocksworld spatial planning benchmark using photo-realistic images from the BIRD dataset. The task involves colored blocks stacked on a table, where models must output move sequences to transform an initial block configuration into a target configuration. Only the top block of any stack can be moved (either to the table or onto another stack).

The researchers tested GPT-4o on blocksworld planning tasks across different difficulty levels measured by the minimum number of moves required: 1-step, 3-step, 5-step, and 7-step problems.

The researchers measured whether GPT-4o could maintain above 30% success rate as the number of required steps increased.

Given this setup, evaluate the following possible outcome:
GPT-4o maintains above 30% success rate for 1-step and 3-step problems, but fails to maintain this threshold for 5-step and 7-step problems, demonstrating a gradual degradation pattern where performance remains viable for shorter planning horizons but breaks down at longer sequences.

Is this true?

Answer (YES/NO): YES